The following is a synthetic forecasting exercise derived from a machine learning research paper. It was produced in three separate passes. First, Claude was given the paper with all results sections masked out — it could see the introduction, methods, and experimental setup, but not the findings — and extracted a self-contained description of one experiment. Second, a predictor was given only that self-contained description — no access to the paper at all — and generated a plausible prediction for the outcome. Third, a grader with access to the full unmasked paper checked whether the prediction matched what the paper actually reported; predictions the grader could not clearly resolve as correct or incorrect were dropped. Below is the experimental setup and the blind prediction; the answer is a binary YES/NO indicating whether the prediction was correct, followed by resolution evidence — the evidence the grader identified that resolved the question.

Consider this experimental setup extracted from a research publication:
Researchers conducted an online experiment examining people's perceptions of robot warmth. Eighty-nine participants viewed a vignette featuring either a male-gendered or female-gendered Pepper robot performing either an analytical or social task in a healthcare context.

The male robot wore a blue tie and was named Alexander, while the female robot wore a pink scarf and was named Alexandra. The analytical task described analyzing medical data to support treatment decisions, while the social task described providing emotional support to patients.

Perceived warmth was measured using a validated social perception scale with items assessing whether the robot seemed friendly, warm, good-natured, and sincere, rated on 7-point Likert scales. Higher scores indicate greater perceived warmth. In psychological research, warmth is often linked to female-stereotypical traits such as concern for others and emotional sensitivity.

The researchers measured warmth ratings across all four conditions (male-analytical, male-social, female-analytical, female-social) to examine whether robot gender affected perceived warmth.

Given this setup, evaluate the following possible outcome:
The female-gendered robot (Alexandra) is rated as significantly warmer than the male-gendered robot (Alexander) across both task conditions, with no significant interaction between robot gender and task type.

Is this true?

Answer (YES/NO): NO